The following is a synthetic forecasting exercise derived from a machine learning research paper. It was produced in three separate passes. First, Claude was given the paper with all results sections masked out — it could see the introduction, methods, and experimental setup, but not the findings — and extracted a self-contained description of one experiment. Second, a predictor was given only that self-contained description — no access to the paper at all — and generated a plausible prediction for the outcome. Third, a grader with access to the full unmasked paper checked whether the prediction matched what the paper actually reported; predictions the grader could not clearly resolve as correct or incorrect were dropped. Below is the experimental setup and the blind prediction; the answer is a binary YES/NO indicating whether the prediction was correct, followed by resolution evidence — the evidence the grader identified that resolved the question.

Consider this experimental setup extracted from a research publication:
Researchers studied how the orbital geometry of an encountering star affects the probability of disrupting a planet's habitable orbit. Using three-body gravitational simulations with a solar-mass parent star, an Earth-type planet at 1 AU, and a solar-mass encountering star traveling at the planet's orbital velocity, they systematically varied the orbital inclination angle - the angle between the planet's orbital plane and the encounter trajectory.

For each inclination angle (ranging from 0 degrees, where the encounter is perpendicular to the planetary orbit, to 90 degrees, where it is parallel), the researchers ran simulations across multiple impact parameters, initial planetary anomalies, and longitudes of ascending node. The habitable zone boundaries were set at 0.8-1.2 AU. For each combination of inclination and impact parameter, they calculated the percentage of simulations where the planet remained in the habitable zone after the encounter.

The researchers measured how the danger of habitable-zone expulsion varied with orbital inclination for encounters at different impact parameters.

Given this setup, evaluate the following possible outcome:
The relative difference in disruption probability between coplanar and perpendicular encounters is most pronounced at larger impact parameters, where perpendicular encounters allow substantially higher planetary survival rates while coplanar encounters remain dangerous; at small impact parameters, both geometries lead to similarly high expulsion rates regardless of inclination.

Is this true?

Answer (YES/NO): NO